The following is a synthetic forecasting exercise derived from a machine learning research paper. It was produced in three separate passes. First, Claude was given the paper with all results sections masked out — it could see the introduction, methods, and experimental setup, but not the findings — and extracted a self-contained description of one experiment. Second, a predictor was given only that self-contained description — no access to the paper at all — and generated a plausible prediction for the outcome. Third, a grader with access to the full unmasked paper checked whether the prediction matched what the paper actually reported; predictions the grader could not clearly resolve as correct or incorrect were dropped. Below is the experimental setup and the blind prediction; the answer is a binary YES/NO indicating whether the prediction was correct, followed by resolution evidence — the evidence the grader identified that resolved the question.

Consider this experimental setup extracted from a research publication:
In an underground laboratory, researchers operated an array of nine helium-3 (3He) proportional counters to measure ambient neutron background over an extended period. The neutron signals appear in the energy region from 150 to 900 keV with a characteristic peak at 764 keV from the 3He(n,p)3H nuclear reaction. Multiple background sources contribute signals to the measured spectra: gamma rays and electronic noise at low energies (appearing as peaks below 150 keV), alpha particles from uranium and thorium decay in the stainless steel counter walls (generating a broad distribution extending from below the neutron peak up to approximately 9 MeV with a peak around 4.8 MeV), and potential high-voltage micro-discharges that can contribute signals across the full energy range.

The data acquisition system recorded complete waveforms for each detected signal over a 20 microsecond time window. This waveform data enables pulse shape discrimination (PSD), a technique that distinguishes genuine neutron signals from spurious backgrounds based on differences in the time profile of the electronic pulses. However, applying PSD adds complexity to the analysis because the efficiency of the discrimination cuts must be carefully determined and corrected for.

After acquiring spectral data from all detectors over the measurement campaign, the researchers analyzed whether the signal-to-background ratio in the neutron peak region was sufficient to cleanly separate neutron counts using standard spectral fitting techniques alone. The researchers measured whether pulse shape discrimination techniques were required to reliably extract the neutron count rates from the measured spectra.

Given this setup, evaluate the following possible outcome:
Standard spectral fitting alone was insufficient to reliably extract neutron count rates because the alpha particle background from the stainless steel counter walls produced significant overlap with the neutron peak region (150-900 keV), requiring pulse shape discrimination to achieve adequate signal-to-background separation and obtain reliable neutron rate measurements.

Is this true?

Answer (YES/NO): NO